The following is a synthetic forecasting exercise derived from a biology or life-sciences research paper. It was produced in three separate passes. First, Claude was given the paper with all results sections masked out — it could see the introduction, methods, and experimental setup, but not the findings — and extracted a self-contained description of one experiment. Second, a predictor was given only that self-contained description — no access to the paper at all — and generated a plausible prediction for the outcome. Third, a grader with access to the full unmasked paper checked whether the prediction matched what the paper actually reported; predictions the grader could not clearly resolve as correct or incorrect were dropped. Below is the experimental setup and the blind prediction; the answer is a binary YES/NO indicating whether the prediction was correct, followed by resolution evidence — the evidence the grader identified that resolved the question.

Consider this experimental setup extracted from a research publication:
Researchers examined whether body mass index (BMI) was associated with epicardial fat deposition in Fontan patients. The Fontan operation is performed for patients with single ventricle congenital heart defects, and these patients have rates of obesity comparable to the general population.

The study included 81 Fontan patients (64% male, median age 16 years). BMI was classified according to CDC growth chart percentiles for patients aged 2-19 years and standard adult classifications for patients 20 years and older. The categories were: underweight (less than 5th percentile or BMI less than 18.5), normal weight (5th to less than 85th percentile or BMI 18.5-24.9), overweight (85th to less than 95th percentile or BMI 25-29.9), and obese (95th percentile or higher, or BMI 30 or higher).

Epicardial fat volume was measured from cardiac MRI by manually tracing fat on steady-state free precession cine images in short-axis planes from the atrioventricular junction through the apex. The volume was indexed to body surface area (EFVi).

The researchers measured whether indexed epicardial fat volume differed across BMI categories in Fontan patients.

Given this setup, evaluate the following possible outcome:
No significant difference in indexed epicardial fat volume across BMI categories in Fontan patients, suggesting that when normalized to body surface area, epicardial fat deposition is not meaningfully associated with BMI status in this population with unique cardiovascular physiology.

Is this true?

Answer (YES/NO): NO